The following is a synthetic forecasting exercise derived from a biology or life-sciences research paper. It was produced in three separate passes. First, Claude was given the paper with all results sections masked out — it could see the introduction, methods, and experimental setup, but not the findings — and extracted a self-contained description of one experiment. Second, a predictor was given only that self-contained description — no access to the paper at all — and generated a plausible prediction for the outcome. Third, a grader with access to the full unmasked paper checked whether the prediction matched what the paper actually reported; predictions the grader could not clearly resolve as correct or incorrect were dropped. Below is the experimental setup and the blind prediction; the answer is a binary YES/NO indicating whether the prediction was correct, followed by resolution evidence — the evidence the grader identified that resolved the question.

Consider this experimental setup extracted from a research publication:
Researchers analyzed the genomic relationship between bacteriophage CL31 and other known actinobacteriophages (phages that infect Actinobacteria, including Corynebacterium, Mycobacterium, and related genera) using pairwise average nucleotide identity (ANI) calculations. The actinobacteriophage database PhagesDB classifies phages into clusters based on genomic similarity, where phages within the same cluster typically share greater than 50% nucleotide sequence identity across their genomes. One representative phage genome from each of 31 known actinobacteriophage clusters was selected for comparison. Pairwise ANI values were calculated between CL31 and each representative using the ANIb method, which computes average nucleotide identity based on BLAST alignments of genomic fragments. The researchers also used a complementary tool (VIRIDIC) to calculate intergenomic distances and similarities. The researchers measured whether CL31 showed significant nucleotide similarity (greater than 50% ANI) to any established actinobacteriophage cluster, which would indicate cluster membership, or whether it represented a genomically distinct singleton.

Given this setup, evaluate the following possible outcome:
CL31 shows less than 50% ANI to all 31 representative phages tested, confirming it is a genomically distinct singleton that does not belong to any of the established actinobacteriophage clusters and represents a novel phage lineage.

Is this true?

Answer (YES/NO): YES